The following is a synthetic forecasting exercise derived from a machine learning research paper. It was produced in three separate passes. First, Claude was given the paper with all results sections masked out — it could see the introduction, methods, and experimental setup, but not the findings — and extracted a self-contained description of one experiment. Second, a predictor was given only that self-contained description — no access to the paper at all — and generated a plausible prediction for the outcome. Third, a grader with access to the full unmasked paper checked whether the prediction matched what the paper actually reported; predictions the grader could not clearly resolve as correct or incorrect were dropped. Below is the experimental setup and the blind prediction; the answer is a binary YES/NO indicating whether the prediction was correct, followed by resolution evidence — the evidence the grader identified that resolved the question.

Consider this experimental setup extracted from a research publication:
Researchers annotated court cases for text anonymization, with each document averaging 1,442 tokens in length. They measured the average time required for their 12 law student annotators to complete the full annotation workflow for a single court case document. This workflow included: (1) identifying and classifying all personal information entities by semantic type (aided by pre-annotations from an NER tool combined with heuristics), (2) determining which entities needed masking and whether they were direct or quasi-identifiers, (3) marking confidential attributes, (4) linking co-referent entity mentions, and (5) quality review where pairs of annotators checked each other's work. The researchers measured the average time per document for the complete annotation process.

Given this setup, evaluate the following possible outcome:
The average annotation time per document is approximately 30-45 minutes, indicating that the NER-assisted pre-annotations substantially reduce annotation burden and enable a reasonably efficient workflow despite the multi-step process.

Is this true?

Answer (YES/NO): NO